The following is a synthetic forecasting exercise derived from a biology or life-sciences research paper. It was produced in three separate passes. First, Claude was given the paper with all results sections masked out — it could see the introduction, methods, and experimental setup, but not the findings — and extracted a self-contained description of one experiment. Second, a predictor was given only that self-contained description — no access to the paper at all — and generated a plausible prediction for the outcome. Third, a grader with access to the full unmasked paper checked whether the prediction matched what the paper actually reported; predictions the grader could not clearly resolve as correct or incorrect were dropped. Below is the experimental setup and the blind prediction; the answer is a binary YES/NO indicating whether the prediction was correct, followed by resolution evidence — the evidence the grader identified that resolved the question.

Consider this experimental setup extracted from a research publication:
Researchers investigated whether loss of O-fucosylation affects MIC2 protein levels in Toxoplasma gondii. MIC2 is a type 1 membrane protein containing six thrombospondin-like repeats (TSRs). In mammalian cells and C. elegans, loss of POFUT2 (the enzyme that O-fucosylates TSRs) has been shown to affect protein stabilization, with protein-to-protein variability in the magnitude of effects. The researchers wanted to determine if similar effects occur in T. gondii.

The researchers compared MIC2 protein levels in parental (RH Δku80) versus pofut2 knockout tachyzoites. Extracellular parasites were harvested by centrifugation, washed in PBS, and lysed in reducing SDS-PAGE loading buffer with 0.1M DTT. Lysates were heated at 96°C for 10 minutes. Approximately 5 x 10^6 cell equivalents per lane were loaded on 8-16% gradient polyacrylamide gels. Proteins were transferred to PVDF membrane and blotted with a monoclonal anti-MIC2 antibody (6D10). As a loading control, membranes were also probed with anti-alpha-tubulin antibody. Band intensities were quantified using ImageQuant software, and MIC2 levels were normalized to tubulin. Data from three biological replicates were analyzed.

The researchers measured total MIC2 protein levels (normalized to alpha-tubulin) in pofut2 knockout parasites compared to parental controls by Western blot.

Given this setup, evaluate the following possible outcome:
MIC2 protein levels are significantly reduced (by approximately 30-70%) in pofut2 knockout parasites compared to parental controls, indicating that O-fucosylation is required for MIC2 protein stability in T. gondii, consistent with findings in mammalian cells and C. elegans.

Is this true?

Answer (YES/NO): YES